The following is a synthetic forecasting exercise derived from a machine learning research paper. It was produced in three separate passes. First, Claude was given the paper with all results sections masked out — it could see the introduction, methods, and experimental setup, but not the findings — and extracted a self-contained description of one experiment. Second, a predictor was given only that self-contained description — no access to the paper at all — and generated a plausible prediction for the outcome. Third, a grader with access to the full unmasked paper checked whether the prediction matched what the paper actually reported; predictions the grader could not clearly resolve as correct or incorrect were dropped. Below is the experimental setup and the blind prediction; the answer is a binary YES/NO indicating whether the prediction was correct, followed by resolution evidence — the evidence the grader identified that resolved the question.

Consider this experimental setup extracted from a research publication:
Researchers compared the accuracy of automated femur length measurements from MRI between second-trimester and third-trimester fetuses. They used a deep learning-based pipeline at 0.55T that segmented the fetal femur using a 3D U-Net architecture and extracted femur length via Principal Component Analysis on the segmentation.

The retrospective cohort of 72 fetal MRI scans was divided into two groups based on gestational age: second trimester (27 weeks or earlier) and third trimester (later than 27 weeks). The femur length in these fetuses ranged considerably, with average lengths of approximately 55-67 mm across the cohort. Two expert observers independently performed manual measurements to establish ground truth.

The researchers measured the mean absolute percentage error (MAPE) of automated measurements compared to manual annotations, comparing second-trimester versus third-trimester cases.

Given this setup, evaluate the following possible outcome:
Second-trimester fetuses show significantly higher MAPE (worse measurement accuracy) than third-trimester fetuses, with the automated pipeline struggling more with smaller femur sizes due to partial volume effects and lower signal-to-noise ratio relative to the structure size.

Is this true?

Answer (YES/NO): NO